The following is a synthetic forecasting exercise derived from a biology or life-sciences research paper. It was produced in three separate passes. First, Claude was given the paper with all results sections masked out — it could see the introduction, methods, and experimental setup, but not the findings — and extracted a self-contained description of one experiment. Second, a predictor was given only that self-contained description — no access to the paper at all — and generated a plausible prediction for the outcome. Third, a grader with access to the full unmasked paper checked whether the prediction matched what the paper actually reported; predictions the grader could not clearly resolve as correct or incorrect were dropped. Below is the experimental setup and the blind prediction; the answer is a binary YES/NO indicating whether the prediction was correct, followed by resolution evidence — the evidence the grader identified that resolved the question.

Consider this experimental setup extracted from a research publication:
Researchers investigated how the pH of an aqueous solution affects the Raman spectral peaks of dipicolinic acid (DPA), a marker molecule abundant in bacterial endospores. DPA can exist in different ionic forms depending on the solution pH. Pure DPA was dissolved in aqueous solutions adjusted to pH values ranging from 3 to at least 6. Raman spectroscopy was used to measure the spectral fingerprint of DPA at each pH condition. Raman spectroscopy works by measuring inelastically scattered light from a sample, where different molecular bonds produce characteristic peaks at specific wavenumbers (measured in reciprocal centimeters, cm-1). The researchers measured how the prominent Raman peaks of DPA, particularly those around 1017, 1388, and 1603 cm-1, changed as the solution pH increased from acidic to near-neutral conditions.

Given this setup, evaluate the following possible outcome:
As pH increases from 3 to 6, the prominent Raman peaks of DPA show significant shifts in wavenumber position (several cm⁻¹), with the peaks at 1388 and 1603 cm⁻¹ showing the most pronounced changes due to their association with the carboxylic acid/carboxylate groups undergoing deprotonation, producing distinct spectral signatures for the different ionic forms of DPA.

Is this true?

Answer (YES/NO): NO